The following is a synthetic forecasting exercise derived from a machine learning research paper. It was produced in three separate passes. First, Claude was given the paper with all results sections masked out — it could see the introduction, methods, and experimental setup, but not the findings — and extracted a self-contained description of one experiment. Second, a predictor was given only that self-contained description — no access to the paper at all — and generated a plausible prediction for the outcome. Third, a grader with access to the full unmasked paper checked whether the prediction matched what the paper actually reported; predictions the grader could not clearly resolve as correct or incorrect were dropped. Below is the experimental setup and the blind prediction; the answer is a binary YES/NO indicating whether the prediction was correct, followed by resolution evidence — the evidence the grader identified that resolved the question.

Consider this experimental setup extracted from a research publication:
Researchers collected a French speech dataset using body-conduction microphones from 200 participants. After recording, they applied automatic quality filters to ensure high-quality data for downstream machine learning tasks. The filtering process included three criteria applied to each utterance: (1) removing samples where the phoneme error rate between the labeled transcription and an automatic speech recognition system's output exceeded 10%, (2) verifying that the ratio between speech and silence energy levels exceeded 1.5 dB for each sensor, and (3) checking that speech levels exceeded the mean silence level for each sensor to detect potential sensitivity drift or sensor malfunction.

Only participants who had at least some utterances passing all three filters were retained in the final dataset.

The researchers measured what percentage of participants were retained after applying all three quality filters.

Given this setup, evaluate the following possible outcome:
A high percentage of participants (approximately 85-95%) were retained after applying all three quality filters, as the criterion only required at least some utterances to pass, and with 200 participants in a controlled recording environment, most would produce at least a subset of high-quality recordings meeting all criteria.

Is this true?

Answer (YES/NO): YES